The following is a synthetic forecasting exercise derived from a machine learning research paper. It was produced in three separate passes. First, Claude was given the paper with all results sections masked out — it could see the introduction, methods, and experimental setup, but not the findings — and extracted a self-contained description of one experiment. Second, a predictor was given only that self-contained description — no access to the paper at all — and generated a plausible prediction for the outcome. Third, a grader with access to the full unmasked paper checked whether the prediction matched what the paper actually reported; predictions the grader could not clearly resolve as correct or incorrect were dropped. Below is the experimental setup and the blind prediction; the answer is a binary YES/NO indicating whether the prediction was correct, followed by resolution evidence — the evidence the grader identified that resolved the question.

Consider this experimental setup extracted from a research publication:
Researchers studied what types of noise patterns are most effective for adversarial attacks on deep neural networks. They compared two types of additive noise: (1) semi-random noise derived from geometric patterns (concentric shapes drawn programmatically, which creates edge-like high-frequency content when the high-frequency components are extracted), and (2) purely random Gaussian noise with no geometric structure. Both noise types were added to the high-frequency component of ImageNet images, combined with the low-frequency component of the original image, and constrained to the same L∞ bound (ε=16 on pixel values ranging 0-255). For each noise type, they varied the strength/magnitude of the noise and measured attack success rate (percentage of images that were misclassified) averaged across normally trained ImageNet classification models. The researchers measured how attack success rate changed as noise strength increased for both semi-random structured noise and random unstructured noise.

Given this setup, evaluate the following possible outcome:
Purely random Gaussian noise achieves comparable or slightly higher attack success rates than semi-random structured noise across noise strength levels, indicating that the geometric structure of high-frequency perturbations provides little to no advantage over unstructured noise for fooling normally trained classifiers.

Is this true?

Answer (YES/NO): NO